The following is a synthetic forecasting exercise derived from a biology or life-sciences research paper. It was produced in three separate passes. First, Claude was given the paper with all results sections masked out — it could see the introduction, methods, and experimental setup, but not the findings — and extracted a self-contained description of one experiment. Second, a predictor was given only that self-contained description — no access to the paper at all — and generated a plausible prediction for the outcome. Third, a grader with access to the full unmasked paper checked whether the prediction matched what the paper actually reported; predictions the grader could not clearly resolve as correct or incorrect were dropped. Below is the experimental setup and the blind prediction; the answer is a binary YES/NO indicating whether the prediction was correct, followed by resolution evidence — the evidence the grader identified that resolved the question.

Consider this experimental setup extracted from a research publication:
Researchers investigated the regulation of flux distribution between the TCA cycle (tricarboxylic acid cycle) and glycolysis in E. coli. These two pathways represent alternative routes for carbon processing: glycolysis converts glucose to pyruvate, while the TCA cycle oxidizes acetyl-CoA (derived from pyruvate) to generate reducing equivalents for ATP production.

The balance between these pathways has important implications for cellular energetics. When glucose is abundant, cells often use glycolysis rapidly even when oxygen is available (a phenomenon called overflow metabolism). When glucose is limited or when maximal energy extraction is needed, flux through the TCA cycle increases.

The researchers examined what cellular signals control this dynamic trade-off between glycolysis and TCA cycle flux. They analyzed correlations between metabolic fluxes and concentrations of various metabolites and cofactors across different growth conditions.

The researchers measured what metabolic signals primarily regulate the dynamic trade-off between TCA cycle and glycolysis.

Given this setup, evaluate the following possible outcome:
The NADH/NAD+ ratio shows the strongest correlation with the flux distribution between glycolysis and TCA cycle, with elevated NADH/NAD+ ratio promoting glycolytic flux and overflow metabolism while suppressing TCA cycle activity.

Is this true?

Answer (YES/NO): NO